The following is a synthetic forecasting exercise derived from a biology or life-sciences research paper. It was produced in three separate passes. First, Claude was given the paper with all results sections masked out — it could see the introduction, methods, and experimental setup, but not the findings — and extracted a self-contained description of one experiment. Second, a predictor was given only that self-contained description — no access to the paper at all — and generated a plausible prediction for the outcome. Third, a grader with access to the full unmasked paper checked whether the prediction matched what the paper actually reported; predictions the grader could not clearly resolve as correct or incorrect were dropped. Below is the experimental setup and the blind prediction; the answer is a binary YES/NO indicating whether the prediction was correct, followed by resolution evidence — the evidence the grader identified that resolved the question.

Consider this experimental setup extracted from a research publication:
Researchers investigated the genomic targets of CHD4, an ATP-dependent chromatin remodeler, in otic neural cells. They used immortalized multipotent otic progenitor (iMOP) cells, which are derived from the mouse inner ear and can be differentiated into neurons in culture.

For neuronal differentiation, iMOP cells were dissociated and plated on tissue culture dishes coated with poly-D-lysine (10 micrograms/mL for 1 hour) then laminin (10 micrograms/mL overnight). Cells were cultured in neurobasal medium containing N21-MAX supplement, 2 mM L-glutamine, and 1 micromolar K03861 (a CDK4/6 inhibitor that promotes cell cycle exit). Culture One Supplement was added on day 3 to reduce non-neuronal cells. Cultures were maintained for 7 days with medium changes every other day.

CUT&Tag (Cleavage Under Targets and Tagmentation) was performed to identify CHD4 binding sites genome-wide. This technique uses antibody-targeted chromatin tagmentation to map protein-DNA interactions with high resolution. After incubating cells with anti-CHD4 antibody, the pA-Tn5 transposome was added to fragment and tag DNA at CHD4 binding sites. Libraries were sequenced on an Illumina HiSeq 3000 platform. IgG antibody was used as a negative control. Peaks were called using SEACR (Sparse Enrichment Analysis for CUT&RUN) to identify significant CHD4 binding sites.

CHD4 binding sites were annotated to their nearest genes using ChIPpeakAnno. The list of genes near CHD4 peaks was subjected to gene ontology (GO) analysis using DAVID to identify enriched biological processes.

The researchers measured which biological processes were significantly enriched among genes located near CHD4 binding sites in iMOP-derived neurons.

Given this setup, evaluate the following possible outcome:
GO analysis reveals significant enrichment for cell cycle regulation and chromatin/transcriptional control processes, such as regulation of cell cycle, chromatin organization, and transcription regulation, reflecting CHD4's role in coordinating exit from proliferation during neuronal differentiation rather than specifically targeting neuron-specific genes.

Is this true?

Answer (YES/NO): NO